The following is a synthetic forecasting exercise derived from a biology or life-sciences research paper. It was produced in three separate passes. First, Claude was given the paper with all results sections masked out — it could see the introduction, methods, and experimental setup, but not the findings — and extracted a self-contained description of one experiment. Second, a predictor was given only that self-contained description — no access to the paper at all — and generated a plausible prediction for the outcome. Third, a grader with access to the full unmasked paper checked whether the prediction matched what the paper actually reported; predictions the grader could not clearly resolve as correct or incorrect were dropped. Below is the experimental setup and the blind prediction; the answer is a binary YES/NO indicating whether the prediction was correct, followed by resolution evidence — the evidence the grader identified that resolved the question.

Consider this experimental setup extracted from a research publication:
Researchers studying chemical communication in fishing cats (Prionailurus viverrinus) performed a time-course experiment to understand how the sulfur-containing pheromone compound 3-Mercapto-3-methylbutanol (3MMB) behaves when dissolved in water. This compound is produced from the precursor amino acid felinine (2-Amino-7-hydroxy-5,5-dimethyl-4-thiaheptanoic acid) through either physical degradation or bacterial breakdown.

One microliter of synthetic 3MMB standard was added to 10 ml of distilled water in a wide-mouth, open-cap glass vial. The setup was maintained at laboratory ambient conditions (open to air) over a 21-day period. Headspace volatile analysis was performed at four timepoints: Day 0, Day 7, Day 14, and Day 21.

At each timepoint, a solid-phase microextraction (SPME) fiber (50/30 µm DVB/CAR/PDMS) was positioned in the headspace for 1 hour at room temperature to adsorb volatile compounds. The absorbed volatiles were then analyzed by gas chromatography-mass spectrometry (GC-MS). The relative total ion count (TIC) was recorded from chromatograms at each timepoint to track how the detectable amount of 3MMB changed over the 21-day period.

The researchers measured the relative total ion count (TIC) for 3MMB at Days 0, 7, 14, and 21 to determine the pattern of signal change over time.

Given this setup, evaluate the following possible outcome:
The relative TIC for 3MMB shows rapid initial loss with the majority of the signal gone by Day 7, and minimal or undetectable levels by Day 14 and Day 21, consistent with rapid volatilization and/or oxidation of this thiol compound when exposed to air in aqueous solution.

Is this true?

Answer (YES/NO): NO